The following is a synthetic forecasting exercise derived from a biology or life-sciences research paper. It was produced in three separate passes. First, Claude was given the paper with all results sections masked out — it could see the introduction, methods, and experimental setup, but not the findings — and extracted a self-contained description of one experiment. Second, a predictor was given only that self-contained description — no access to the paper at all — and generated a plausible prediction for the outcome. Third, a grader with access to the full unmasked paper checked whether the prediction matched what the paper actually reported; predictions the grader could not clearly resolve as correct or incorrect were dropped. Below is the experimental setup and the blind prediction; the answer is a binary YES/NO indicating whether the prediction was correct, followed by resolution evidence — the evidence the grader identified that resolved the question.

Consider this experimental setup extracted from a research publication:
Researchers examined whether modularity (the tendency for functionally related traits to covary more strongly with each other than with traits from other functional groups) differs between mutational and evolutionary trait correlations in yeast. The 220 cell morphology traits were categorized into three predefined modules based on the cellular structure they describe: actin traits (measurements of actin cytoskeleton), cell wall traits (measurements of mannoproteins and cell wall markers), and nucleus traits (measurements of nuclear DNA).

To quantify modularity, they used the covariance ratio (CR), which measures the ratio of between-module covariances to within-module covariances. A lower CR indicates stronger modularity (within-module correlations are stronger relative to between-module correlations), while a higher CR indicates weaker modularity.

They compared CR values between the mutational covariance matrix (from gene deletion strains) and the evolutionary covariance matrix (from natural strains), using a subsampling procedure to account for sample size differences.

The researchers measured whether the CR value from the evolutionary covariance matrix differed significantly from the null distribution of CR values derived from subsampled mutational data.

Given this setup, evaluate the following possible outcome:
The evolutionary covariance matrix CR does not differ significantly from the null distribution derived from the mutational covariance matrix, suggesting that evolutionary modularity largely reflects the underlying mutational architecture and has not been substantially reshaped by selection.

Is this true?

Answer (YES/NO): NO